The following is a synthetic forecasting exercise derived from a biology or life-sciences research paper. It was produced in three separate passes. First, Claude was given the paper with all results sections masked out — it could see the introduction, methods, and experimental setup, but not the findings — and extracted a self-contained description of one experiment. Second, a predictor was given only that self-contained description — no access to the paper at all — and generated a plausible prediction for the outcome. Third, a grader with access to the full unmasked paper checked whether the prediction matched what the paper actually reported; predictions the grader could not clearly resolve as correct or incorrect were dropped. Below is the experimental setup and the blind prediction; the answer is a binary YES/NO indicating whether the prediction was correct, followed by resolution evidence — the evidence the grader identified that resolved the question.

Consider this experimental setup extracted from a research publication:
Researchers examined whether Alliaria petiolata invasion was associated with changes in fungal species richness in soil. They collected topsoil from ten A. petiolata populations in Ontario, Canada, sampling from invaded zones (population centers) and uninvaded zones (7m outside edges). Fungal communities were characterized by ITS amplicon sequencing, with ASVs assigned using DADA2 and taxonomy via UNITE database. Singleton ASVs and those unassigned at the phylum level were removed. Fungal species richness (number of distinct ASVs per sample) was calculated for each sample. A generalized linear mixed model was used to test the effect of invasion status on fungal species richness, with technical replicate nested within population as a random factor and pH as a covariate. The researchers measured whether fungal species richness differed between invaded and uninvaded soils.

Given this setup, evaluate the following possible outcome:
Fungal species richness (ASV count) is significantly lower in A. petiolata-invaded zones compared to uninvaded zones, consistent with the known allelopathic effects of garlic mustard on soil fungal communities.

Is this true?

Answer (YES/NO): NO